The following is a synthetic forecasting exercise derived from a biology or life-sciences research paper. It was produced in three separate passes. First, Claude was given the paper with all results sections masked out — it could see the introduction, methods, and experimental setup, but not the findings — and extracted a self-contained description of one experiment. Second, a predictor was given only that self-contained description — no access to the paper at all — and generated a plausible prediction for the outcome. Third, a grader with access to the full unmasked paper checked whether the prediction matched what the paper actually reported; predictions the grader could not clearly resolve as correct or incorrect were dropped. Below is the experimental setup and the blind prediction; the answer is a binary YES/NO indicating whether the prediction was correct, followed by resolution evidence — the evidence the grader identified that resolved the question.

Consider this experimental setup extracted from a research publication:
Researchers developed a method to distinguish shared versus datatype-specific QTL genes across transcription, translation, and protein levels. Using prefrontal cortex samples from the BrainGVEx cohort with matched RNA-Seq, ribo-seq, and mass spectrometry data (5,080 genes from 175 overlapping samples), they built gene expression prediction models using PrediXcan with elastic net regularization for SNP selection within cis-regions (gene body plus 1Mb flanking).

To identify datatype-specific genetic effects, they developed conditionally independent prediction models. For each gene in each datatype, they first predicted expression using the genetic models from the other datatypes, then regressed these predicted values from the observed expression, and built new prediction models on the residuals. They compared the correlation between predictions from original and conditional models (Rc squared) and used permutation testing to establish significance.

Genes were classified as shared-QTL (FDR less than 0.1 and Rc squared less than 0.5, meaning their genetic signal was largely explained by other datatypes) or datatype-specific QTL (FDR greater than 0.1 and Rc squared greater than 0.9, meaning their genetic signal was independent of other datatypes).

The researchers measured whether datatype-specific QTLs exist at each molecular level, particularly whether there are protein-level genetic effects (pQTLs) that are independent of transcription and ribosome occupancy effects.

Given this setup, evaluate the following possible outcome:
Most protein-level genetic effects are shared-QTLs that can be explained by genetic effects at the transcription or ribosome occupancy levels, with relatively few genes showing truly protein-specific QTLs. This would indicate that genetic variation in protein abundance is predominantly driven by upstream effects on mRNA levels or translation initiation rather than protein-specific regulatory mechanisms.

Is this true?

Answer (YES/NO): NO